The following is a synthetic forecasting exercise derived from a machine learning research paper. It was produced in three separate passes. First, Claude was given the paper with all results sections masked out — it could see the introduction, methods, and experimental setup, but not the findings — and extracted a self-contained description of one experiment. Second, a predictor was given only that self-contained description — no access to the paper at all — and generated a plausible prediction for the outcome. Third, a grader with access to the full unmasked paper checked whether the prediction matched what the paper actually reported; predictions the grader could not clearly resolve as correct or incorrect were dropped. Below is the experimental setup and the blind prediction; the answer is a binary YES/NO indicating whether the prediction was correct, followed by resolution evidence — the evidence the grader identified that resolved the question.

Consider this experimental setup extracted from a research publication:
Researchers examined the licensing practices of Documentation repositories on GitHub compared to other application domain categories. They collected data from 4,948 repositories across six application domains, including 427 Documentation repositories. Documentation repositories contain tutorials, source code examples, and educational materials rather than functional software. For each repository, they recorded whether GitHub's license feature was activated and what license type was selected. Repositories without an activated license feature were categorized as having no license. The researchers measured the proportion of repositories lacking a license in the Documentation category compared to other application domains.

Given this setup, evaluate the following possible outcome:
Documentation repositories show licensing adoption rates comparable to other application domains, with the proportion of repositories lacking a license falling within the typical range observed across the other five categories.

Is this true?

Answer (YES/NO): NO